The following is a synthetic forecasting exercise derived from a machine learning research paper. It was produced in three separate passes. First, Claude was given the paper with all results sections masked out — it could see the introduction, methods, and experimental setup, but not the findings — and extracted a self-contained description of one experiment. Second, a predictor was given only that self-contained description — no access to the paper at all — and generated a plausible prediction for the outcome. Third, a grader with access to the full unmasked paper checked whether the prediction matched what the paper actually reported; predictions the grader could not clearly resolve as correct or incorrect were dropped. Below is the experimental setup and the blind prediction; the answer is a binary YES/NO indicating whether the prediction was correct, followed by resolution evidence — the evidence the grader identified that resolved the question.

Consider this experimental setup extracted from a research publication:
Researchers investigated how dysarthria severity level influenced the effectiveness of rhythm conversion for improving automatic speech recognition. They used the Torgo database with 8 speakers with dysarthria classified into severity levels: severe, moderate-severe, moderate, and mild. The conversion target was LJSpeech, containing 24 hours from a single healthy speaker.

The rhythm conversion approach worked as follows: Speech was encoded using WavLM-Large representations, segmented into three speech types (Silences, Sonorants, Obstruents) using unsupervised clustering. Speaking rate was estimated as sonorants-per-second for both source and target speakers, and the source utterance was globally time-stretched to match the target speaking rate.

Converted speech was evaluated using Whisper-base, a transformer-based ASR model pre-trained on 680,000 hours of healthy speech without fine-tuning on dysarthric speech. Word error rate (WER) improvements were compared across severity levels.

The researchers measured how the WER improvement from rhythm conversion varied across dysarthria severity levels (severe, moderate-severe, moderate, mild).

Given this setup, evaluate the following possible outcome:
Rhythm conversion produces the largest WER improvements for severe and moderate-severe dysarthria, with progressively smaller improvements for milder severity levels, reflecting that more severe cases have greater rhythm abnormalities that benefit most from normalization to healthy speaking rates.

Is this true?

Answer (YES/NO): YES